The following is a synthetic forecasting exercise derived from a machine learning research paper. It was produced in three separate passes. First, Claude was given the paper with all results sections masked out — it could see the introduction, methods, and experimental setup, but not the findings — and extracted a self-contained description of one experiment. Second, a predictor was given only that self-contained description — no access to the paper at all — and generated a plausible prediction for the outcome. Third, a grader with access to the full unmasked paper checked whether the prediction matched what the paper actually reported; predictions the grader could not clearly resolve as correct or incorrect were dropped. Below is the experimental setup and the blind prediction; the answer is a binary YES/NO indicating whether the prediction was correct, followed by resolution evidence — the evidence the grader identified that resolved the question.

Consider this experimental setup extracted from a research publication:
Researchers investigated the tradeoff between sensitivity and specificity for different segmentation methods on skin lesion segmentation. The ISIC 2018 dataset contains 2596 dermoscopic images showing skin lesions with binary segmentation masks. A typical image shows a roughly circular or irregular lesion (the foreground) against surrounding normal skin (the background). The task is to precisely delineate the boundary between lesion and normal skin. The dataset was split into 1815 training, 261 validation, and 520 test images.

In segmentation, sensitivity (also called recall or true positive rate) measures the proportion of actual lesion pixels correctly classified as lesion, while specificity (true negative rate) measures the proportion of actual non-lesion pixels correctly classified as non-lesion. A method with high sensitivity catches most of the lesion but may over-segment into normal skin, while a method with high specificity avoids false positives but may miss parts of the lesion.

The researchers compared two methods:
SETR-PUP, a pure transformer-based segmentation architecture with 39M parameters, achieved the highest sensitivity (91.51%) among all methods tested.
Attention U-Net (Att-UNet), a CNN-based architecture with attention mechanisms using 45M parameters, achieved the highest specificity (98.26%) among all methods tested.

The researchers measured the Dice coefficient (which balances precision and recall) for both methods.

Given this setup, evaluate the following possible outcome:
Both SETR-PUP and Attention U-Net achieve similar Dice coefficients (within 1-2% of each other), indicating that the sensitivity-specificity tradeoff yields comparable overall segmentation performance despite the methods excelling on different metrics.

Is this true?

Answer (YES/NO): NO